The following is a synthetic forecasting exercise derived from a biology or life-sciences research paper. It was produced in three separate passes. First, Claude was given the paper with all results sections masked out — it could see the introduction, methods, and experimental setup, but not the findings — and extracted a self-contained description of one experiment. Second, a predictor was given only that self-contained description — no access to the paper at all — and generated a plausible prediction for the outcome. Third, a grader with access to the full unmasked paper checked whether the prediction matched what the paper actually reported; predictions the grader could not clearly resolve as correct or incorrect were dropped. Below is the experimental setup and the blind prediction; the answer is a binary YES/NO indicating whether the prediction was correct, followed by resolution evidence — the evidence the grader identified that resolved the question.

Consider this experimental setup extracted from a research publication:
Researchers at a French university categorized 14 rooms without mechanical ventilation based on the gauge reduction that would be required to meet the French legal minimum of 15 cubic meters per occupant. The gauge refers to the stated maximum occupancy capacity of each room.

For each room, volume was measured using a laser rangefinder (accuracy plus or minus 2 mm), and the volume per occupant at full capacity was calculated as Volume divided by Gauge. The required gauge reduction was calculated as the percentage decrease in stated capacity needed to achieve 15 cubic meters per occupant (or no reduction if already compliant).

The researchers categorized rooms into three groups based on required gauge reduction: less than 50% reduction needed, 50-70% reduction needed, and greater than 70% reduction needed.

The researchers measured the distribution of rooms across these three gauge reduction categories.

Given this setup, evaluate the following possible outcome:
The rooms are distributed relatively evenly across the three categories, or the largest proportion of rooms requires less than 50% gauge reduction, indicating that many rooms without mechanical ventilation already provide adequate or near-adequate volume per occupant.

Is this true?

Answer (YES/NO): NO